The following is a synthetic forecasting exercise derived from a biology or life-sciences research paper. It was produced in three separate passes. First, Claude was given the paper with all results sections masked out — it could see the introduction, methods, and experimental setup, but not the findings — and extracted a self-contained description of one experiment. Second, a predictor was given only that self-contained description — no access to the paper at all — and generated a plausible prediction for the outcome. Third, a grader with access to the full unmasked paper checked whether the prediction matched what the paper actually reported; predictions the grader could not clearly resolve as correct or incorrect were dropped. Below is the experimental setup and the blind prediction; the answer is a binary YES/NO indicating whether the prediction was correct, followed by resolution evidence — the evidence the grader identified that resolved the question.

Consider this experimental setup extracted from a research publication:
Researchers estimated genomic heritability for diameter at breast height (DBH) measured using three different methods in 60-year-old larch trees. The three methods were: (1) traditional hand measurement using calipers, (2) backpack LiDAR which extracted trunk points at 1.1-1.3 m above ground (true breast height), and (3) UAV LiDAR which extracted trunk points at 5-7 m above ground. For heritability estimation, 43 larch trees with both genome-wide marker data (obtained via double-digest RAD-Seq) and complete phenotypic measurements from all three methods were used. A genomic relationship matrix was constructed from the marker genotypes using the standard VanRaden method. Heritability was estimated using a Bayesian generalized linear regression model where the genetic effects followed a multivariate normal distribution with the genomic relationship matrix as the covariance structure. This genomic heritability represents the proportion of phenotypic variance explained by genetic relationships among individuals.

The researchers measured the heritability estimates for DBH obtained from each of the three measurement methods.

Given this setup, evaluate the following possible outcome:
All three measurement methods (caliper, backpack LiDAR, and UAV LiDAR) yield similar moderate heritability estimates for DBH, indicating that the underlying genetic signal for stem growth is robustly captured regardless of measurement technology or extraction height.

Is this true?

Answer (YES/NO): NO